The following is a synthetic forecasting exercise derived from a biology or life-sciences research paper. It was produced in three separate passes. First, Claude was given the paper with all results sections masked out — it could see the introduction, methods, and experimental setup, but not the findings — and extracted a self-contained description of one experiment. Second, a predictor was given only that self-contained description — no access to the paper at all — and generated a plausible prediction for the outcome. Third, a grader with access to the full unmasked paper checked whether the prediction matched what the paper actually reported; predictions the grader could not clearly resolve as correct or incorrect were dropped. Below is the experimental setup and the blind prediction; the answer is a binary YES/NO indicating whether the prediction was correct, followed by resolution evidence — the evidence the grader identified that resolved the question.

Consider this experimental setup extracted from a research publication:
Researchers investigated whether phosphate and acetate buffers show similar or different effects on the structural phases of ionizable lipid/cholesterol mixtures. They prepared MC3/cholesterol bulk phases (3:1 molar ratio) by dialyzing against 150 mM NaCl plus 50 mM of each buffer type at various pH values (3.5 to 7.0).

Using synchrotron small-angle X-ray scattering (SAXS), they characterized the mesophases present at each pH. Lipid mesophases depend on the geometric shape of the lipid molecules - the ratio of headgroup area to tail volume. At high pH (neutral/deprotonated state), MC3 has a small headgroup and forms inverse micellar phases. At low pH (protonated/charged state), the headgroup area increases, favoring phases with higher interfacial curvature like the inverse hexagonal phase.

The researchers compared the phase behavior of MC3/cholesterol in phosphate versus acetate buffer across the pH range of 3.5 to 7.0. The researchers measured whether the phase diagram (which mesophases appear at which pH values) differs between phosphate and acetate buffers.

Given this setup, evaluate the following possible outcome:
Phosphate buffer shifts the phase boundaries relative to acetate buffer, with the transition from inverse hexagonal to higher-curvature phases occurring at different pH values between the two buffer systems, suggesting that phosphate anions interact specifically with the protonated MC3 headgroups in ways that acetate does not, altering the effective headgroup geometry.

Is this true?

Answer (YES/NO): NO